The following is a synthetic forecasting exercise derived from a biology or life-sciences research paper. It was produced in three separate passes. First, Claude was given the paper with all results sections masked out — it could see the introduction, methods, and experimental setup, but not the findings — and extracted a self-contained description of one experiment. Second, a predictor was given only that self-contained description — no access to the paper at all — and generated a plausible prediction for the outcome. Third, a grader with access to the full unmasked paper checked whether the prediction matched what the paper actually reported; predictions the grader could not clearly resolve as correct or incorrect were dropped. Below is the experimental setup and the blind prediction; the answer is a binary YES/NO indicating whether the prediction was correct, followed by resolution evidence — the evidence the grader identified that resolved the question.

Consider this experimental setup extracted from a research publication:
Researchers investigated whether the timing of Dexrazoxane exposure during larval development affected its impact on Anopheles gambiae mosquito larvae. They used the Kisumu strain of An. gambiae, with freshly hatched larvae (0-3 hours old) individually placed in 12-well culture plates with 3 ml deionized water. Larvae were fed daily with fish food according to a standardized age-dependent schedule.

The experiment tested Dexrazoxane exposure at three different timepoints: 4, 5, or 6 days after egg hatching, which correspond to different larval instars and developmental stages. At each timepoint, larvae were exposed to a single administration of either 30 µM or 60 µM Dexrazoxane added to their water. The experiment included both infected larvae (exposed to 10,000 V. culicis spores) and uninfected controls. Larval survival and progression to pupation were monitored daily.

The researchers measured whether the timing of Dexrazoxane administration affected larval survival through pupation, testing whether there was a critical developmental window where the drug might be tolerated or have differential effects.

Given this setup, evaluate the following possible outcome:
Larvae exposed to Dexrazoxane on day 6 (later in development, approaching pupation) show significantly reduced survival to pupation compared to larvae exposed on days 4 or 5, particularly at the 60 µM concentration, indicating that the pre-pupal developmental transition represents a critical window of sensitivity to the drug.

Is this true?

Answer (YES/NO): NO